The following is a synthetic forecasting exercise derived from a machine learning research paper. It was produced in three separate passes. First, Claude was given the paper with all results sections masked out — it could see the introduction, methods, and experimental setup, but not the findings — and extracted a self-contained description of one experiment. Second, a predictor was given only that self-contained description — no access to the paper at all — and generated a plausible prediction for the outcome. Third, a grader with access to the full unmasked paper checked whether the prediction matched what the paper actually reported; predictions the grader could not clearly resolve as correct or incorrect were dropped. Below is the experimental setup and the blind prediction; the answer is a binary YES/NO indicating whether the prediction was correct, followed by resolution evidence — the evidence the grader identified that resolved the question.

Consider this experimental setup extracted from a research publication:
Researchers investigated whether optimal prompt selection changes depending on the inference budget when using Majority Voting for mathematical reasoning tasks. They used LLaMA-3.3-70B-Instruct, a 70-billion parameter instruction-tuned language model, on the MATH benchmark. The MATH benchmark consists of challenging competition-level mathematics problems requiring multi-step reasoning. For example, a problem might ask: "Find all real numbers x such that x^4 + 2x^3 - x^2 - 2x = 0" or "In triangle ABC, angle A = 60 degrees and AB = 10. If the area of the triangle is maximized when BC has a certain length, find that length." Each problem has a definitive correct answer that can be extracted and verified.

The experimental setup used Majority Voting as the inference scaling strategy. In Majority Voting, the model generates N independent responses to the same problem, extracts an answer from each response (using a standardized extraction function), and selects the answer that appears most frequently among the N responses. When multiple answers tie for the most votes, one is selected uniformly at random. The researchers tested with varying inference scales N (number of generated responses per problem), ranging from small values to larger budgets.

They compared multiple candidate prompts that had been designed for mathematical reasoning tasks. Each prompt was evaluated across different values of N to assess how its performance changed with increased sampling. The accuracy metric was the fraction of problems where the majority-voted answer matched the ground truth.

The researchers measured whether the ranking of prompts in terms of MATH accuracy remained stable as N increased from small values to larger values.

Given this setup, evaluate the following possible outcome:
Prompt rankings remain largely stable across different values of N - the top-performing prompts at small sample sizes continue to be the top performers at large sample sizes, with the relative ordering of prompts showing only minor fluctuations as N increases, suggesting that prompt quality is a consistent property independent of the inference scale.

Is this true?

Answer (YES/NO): NO